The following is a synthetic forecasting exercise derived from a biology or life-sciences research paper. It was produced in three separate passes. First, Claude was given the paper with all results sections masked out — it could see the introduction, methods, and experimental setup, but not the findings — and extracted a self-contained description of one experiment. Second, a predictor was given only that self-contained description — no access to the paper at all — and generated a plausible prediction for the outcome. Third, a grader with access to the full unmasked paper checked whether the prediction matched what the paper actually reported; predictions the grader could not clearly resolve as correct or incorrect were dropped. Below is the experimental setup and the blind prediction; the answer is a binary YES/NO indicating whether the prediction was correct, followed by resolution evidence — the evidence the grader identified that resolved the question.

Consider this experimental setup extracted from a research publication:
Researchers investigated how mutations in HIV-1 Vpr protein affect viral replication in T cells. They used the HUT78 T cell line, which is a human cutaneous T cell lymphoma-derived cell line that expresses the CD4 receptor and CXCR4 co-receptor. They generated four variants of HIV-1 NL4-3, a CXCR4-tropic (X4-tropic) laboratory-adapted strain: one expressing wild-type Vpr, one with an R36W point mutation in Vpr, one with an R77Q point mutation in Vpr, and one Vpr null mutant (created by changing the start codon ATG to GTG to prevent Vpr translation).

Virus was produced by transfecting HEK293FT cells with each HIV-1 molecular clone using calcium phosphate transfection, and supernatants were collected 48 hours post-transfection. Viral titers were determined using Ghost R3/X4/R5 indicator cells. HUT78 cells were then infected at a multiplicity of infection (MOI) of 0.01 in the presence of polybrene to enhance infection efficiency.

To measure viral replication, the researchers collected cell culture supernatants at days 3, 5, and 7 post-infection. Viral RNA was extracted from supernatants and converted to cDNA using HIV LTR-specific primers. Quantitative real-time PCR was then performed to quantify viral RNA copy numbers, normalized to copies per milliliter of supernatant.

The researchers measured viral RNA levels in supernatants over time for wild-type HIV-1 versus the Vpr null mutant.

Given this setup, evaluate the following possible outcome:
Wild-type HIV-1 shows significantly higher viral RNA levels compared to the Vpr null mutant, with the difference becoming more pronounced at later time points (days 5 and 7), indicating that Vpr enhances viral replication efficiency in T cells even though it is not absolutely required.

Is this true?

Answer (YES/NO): NO